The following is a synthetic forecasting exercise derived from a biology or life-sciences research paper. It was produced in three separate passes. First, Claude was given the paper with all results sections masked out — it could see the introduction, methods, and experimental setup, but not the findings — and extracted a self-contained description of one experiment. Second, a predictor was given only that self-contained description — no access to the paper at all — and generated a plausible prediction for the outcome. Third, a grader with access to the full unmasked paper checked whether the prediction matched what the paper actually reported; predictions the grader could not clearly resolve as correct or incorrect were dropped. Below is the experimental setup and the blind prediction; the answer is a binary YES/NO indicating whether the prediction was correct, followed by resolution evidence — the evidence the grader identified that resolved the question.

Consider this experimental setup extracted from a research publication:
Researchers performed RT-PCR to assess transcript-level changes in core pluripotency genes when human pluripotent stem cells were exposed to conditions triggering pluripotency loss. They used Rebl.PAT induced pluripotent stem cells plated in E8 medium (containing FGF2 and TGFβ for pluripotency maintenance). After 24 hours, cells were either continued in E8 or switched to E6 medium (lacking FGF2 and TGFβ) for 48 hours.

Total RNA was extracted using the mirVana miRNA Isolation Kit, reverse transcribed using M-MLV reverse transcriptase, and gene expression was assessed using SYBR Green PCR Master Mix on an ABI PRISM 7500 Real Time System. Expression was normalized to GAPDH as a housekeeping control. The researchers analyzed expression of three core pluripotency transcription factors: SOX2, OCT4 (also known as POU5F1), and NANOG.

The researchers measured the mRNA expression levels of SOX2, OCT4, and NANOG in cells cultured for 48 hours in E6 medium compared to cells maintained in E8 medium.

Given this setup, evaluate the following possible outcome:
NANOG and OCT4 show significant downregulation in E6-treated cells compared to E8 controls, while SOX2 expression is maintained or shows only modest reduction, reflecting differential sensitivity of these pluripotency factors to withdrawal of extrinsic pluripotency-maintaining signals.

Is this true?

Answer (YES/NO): NO